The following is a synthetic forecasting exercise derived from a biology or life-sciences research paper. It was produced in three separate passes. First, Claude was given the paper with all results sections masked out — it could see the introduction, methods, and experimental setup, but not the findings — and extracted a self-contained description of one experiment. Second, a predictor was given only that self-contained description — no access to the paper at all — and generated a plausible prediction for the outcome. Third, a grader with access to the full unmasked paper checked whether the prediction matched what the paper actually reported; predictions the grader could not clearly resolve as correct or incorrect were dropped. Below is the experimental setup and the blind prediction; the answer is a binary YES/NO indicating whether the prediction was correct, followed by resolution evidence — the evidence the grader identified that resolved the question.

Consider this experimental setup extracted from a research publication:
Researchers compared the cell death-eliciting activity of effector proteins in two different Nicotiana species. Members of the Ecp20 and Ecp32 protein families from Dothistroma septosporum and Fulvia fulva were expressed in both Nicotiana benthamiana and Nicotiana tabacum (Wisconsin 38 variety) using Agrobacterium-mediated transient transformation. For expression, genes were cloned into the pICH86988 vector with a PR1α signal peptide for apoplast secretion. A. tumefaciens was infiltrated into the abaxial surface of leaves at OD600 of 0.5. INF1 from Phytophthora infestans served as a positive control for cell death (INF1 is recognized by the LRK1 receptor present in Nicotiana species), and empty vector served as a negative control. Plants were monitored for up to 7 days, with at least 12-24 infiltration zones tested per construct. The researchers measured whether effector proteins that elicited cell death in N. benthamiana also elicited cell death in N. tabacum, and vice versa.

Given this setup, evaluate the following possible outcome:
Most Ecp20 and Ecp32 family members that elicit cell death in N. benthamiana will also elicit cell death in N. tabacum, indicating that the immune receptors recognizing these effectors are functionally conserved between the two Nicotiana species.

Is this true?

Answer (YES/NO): YES